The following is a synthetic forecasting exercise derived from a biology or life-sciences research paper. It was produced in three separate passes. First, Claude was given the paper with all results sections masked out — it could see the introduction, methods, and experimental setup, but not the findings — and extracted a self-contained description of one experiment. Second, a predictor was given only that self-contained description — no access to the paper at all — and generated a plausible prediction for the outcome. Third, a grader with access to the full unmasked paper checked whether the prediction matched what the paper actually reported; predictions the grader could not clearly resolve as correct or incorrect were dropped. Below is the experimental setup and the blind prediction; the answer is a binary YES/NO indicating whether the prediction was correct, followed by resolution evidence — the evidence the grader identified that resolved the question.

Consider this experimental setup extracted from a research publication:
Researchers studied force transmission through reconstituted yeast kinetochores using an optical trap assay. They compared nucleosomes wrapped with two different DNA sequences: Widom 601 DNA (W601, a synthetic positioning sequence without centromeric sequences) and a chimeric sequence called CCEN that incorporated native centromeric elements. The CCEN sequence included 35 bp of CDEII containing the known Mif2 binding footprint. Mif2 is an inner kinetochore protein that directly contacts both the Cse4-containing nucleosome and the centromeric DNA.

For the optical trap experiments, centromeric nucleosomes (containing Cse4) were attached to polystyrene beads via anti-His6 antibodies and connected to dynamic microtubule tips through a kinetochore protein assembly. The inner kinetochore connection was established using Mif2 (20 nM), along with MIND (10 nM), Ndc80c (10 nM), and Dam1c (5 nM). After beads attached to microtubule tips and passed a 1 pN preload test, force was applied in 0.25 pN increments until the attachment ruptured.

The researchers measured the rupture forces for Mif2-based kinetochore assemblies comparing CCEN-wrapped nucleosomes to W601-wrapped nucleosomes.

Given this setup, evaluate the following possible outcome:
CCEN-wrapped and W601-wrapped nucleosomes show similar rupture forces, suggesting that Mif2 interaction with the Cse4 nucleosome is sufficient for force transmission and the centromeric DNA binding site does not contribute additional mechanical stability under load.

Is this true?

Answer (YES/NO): YES